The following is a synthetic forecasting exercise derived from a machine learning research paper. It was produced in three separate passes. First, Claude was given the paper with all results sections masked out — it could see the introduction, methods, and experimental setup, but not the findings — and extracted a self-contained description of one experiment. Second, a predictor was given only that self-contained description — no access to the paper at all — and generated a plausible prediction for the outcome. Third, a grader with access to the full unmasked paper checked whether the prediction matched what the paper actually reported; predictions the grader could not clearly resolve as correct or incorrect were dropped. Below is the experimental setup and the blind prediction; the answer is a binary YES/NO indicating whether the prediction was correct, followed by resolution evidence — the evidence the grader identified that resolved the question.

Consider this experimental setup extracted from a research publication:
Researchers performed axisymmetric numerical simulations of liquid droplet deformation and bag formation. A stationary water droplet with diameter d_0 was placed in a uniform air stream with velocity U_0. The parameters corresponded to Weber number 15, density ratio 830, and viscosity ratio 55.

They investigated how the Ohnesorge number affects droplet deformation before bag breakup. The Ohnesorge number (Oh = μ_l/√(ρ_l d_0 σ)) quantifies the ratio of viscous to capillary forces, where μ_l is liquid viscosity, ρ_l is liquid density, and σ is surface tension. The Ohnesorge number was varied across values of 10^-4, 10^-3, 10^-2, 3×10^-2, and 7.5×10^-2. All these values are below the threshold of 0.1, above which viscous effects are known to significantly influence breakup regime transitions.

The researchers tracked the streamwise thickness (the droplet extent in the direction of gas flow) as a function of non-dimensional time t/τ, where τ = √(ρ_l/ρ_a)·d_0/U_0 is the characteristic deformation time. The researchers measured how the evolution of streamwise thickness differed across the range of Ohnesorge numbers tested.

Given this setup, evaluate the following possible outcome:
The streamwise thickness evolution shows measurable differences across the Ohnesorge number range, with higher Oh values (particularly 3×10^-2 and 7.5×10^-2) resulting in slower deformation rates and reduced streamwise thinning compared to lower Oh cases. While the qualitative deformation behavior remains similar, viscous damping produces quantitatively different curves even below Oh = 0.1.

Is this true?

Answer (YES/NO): YES